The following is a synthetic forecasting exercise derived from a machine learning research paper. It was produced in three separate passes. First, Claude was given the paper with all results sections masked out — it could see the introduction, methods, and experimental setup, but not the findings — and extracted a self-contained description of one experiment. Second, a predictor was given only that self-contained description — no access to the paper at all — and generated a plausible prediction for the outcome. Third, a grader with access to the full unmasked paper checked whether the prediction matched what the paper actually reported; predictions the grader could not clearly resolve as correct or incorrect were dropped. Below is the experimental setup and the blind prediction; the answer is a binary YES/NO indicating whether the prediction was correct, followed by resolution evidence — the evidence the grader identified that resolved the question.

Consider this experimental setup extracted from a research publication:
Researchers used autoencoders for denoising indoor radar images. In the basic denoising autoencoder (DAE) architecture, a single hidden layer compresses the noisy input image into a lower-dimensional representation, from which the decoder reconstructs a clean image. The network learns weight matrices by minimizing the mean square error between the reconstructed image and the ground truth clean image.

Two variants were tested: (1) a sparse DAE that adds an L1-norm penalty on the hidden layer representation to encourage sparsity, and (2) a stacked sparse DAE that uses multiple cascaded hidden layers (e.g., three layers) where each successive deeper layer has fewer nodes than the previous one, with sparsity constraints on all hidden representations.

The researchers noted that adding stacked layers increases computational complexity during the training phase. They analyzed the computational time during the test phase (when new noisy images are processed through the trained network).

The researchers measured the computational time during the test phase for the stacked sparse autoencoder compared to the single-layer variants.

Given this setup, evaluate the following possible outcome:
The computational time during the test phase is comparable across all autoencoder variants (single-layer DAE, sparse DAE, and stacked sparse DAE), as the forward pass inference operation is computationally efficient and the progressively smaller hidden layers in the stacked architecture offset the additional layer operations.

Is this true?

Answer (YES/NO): NO